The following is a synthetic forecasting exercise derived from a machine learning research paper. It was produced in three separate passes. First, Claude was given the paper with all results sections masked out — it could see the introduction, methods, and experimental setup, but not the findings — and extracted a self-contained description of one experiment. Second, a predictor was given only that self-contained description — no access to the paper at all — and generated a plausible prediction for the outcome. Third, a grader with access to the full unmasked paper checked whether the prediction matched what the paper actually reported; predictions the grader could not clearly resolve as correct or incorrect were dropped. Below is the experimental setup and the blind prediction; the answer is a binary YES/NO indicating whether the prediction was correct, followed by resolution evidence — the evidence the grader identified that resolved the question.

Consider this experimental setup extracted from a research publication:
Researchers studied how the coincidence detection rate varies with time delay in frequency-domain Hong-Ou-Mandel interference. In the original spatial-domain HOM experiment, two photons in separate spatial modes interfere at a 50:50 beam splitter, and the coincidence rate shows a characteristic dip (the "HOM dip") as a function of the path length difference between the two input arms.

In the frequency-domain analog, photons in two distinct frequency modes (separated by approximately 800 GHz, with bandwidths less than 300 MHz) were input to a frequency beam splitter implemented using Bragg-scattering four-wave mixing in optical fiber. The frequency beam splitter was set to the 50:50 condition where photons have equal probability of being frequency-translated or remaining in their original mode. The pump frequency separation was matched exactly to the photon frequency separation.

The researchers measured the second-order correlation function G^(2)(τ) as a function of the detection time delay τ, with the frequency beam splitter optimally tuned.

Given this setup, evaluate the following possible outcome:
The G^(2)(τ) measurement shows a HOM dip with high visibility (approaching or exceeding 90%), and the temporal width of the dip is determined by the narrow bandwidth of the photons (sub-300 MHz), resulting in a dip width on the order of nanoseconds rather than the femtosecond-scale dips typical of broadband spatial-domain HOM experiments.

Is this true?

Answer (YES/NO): NO